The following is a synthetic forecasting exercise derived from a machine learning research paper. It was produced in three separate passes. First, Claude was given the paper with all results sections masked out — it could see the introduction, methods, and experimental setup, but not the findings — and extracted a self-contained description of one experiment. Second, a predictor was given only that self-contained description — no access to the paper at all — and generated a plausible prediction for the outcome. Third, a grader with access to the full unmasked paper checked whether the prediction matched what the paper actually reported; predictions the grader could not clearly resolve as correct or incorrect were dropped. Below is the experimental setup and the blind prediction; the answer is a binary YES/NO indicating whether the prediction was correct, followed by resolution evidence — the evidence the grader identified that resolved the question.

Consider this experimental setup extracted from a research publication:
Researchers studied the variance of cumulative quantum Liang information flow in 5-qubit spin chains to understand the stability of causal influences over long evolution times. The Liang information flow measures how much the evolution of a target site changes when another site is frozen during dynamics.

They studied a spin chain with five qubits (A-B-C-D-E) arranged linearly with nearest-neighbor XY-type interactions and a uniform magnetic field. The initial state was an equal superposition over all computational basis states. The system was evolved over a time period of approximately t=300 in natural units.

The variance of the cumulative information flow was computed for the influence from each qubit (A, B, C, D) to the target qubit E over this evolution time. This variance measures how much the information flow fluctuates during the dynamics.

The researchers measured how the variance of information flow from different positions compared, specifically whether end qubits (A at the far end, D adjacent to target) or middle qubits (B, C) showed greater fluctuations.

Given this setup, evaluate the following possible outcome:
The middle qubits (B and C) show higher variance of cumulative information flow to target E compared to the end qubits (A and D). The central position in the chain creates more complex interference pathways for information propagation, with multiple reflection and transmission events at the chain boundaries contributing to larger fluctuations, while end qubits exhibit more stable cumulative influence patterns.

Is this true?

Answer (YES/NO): YES